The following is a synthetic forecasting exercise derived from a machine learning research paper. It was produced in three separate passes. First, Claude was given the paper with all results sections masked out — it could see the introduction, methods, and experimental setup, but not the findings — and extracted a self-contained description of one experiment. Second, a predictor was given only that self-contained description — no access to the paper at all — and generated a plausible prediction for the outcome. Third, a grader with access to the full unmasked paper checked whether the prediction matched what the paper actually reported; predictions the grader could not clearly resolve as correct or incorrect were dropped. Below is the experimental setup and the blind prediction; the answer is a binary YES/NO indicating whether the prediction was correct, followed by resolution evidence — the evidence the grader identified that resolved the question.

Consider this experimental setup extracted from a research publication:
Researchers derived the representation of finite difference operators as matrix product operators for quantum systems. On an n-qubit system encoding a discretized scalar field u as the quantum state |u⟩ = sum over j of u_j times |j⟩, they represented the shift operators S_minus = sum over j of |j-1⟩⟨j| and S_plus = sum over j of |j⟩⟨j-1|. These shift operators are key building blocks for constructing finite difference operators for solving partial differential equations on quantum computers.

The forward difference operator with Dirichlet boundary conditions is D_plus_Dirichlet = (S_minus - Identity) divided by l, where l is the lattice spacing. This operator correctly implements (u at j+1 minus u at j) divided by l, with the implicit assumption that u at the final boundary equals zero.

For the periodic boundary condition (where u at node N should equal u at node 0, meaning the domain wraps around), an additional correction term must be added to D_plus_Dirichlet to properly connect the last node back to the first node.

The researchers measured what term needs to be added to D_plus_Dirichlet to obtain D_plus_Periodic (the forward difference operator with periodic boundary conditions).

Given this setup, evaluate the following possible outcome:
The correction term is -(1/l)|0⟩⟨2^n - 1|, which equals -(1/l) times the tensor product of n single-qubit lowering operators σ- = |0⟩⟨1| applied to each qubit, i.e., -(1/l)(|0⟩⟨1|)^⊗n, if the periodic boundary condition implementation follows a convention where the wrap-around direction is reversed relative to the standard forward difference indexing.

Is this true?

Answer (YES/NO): NO